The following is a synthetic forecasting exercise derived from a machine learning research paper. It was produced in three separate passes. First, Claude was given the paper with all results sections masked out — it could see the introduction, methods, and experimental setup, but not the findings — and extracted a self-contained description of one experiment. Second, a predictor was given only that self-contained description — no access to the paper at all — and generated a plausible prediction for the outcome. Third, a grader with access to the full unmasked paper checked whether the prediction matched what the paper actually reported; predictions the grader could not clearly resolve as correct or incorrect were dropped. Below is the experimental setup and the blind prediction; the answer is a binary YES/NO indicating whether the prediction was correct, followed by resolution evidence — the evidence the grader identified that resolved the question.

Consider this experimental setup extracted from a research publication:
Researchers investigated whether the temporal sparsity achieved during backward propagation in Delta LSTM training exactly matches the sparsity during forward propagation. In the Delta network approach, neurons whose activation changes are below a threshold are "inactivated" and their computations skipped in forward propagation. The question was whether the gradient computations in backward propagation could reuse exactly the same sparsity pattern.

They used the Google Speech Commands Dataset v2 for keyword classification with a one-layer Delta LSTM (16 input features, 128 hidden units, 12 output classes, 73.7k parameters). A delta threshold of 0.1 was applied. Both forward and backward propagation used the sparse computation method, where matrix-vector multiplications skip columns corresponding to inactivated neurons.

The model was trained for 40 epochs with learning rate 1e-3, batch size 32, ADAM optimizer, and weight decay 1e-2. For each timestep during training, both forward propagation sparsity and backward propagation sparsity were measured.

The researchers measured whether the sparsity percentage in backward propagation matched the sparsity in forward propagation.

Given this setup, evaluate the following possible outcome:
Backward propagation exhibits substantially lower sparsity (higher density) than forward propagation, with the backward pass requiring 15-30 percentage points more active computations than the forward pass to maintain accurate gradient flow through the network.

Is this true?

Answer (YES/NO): NO